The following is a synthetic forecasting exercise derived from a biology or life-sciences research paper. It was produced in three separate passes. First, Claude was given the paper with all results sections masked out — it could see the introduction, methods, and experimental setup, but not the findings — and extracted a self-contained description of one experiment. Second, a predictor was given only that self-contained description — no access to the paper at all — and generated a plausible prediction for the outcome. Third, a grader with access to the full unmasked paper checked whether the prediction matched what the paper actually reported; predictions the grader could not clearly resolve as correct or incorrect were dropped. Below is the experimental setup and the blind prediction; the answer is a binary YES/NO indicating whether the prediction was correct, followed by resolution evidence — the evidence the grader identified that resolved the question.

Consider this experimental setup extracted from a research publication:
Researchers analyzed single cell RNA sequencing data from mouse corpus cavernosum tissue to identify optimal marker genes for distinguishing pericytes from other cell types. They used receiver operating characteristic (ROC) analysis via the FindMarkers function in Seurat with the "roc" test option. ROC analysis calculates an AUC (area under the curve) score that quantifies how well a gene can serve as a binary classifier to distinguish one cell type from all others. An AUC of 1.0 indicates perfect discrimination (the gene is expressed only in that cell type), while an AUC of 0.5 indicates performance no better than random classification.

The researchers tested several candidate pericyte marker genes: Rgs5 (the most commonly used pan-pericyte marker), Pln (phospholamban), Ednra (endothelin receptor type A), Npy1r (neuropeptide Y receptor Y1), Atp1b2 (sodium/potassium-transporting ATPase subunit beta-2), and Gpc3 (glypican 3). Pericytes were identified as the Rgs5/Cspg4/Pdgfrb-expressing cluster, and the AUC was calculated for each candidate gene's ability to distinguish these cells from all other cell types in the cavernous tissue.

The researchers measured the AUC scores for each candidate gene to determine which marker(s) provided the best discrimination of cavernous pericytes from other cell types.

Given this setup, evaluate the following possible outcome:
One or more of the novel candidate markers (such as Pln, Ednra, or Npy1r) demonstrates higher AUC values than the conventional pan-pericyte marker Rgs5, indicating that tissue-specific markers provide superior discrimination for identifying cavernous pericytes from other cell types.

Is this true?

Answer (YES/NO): NO